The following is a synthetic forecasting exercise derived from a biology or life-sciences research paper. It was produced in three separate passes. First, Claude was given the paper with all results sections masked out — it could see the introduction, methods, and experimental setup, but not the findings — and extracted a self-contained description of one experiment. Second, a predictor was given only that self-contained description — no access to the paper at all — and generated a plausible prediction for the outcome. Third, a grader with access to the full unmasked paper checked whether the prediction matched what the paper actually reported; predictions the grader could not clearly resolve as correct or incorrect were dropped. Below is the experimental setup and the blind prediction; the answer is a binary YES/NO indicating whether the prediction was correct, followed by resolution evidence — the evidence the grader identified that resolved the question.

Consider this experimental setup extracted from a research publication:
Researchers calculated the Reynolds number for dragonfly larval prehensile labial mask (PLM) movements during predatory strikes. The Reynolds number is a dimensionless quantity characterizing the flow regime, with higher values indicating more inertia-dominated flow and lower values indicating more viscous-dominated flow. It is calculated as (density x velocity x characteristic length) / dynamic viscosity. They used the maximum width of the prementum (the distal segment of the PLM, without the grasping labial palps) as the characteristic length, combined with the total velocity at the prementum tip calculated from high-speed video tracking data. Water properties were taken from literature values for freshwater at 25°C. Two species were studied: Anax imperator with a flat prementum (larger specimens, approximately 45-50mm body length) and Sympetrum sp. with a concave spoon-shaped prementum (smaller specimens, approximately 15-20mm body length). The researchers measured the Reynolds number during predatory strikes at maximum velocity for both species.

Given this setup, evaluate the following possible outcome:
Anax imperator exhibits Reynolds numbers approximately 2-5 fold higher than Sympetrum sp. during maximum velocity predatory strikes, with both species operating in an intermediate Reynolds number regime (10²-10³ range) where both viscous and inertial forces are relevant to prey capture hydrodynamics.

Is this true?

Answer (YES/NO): NO